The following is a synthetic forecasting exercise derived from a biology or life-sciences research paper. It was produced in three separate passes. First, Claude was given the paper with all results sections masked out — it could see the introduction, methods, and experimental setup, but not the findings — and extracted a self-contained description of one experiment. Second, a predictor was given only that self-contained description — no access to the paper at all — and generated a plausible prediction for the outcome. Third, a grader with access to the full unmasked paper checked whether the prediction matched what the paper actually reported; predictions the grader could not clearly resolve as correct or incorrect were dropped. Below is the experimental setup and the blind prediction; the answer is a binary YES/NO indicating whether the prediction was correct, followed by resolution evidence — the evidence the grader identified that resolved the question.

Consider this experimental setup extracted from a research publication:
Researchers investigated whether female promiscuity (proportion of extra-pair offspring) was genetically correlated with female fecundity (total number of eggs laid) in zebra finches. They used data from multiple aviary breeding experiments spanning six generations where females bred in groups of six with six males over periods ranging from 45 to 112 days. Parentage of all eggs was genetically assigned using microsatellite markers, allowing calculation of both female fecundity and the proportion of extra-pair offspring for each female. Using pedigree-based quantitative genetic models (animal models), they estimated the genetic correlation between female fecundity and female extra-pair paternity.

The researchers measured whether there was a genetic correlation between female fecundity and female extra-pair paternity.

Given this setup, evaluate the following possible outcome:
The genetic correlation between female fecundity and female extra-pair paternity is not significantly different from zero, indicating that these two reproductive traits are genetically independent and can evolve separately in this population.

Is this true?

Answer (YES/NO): NO